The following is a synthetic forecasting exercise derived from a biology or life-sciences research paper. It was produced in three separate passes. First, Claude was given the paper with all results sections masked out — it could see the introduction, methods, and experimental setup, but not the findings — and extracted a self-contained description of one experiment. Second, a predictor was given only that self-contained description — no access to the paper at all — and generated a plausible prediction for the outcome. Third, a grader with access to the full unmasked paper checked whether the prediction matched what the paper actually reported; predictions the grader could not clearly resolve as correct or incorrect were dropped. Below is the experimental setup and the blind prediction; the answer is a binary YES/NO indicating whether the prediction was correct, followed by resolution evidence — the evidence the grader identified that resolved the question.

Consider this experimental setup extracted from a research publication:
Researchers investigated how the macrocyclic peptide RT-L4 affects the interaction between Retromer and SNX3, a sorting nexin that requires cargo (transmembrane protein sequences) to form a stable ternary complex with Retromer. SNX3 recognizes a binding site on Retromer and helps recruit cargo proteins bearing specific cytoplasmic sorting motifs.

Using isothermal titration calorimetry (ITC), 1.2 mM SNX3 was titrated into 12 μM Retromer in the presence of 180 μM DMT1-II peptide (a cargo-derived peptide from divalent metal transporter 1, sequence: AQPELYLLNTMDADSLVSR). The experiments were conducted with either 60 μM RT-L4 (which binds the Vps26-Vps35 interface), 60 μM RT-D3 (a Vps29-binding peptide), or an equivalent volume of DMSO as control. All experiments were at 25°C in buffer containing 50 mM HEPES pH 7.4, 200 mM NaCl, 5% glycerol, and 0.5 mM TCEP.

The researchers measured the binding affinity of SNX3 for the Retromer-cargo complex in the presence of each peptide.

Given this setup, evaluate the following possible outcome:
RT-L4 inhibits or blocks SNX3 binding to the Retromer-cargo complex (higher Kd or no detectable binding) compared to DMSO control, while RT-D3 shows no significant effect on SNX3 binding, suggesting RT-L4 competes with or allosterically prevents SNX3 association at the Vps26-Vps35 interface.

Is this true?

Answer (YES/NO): NO